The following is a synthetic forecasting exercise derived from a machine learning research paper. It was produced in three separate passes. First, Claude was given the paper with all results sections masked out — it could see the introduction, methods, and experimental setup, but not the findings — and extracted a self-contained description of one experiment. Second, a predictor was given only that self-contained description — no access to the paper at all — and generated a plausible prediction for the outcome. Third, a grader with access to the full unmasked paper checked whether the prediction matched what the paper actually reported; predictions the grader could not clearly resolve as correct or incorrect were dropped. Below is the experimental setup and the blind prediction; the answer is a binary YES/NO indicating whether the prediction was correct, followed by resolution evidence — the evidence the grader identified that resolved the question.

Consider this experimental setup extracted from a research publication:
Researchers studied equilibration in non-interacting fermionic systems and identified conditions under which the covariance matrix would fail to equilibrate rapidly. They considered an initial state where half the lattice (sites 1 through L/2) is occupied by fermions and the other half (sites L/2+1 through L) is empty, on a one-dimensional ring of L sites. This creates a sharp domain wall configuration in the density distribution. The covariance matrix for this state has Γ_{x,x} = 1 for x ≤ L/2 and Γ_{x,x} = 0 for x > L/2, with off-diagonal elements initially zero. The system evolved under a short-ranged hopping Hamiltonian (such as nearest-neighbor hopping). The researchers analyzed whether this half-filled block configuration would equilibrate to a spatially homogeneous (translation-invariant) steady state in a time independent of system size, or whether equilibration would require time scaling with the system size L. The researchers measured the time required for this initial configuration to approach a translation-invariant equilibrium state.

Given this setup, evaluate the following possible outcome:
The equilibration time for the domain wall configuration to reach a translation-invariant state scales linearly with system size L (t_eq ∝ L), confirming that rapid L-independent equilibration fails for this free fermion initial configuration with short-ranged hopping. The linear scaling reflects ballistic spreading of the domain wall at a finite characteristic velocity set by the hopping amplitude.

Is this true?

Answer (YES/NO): YES